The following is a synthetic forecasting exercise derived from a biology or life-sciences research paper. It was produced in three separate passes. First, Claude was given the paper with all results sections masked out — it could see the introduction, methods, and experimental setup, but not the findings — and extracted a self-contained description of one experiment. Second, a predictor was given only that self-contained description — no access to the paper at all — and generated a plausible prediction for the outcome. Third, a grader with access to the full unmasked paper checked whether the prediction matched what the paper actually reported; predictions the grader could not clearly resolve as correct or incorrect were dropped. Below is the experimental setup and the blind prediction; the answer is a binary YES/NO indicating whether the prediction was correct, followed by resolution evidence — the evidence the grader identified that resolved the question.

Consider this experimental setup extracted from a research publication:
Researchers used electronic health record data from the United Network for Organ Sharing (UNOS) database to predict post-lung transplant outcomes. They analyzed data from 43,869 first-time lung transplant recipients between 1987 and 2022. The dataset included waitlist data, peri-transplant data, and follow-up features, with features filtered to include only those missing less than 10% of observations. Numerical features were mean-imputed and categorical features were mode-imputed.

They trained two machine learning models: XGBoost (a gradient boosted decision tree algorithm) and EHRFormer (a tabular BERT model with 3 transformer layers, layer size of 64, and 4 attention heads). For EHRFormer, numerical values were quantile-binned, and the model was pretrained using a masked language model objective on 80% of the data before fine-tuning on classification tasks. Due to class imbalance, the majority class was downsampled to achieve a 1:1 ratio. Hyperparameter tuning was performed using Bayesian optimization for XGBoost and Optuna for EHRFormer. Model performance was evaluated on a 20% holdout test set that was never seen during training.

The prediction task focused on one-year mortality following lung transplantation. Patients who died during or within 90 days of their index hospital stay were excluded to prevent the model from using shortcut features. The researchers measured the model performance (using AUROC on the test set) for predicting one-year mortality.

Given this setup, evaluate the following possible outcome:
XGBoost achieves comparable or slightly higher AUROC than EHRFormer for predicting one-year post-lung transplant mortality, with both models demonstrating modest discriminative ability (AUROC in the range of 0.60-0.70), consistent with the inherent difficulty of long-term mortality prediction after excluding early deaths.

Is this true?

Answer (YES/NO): NO